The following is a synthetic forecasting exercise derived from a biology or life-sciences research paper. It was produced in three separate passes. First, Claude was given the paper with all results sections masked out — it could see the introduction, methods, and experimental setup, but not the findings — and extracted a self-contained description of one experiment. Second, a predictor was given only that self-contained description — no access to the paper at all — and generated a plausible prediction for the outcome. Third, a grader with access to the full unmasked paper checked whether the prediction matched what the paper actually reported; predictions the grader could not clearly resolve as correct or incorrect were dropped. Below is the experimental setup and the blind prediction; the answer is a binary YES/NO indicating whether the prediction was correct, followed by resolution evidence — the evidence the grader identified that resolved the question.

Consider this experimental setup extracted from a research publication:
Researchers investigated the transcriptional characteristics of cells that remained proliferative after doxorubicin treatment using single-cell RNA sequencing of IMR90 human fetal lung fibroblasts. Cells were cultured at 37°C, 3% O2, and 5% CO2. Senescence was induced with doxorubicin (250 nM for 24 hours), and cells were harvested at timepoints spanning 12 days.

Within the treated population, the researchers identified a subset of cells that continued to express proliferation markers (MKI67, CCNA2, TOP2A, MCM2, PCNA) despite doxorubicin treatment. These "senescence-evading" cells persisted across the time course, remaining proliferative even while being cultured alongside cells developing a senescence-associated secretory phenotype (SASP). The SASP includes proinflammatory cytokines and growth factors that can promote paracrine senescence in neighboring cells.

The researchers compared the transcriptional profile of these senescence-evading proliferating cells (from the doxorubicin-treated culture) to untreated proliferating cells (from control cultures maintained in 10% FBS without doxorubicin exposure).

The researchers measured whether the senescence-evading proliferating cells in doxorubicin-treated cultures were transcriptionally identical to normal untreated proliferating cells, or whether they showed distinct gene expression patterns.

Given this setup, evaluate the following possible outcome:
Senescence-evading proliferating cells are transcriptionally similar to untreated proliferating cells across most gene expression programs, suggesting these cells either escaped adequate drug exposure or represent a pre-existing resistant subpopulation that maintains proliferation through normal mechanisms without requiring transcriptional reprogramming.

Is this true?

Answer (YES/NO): NO